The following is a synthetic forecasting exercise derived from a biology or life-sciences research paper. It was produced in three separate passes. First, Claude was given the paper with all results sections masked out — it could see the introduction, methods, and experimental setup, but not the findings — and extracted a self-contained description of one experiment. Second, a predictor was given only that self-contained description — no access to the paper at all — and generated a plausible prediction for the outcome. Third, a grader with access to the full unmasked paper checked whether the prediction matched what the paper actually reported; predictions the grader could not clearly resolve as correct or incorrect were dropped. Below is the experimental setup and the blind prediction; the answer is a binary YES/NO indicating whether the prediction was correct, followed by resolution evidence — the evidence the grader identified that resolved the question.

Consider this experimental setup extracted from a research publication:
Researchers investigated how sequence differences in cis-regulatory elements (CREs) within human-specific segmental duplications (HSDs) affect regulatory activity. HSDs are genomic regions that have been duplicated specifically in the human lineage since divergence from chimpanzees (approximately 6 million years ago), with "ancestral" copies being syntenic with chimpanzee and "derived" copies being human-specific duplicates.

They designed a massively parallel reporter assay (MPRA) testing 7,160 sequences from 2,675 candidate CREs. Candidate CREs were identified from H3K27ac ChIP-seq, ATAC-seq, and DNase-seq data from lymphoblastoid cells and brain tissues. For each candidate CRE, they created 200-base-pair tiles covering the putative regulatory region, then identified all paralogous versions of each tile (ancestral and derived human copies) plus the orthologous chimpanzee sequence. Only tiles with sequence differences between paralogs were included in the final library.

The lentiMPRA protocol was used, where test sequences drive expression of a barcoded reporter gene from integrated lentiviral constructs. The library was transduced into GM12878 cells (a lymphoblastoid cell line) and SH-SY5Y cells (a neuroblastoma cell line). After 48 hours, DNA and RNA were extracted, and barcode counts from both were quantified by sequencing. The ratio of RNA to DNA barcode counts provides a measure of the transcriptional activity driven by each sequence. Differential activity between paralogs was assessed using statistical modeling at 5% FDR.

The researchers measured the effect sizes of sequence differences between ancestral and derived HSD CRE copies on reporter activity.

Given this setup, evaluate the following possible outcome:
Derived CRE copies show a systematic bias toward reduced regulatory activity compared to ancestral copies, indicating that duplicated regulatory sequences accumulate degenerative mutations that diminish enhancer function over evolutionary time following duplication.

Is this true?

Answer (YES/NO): NO